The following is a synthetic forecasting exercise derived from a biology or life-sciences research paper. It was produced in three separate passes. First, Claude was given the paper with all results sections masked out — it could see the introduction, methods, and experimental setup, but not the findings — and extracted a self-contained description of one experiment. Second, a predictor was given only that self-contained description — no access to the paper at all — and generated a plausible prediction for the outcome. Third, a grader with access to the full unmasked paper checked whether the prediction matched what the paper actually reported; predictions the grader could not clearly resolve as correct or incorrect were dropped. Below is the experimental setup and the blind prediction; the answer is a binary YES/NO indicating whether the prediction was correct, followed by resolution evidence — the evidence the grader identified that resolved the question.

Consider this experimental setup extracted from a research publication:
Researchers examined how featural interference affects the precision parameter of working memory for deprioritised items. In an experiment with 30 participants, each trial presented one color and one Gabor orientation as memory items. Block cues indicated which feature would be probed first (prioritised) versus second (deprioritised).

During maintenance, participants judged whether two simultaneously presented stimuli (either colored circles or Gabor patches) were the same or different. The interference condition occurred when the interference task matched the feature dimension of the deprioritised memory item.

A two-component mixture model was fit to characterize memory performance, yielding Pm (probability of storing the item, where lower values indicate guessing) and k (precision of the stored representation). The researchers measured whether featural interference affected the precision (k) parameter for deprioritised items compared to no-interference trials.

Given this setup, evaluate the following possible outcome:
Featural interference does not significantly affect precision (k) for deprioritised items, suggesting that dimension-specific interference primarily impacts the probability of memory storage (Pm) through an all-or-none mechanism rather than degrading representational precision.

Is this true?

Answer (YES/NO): YES